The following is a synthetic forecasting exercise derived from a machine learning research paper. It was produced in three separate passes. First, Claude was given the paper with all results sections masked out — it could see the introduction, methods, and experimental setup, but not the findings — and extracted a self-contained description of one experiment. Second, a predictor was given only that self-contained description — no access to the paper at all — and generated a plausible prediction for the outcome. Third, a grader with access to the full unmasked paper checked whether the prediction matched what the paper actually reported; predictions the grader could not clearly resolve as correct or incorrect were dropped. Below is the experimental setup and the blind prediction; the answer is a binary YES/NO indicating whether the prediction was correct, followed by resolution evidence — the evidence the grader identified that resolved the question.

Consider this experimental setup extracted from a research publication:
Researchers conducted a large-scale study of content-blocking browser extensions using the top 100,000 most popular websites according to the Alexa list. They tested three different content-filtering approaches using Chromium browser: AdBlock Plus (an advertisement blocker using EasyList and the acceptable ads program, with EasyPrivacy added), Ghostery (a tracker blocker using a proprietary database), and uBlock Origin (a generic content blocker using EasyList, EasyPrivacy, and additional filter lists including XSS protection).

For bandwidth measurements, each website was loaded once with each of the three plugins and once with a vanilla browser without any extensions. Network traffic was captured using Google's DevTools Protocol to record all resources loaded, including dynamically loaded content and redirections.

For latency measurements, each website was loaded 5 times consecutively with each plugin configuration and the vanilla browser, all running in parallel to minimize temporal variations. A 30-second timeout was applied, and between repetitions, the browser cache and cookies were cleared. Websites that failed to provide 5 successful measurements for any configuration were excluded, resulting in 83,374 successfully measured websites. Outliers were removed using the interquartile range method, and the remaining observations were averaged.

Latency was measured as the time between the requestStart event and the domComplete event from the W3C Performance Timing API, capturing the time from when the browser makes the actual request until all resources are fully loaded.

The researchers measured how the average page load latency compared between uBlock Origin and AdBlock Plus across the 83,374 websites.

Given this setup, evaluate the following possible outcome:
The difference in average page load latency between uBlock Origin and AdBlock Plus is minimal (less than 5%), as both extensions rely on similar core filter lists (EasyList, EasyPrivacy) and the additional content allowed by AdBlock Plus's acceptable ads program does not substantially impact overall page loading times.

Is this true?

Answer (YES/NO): NO